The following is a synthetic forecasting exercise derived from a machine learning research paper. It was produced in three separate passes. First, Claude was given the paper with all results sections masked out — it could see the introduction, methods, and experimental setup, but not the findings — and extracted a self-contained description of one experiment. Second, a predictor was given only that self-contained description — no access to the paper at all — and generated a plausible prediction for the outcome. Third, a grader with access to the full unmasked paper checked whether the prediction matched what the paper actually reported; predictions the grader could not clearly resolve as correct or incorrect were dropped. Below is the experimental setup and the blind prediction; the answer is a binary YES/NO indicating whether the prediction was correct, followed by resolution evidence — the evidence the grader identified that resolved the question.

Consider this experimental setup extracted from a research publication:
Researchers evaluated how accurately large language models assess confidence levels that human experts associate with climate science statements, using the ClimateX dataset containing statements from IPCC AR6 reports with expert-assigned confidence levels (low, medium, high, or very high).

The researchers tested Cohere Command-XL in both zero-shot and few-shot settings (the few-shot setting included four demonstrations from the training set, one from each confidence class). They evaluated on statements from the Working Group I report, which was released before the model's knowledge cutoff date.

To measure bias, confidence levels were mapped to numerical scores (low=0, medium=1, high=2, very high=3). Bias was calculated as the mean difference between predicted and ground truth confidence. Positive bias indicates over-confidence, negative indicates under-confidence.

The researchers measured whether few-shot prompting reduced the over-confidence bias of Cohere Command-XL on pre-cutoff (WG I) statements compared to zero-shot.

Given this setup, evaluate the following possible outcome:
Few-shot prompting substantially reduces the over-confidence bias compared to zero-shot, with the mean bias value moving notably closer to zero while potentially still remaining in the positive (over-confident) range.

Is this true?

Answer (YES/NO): NO